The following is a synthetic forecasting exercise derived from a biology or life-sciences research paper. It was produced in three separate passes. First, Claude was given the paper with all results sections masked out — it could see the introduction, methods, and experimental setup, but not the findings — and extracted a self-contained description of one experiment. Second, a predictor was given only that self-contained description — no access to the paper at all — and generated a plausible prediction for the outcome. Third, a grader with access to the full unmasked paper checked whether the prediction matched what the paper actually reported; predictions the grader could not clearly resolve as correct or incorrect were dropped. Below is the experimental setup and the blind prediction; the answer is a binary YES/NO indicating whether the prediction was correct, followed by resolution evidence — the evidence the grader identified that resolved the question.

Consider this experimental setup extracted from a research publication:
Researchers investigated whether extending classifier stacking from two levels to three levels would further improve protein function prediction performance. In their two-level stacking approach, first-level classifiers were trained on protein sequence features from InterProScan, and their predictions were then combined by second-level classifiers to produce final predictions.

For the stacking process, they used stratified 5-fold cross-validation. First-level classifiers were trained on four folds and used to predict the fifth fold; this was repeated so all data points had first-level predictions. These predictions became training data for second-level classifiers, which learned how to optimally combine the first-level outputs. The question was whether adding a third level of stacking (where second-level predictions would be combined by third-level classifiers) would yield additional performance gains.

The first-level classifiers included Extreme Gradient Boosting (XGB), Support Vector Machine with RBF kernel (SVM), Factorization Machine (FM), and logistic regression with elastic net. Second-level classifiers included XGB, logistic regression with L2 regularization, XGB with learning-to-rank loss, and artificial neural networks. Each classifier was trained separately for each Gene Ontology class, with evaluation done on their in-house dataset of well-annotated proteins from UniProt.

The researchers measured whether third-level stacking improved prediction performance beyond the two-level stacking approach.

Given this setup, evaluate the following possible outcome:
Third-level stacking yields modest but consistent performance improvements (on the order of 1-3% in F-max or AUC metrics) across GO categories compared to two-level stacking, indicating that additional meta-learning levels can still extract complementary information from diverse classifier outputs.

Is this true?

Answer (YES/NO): NO